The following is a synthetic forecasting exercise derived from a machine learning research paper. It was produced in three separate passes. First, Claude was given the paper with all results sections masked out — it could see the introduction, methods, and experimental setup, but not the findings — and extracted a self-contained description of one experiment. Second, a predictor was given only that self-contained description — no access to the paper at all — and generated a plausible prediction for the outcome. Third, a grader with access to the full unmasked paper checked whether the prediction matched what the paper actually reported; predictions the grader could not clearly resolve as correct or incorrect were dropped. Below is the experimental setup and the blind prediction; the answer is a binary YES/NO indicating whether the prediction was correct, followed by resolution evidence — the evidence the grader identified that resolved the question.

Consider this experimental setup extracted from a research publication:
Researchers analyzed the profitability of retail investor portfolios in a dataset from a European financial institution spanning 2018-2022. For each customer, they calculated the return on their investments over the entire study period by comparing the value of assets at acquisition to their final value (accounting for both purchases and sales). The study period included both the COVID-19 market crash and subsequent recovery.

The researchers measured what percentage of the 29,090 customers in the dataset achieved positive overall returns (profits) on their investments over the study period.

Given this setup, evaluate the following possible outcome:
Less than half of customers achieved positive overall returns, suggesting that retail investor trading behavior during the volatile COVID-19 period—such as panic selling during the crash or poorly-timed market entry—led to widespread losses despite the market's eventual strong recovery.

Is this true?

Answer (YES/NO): NO